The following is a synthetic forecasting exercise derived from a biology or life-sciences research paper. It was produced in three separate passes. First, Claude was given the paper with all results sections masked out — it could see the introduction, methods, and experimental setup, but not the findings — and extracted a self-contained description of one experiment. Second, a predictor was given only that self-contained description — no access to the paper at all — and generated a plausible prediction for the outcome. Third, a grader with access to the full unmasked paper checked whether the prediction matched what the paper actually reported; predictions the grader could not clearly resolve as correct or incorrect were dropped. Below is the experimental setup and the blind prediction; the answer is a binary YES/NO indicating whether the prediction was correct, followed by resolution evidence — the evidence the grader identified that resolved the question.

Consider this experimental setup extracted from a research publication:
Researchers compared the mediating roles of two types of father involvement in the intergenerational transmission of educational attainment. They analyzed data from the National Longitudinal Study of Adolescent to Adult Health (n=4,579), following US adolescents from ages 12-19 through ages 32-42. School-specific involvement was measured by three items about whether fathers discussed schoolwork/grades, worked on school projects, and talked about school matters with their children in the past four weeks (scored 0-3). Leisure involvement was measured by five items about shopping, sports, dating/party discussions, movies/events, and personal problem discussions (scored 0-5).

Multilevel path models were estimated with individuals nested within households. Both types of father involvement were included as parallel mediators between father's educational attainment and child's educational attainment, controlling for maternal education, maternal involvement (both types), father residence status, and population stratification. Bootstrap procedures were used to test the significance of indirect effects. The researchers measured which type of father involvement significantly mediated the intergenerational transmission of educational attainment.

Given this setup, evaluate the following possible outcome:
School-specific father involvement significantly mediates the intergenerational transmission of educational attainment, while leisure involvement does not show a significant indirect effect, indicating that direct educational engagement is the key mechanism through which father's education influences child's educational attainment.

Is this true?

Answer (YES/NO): NO